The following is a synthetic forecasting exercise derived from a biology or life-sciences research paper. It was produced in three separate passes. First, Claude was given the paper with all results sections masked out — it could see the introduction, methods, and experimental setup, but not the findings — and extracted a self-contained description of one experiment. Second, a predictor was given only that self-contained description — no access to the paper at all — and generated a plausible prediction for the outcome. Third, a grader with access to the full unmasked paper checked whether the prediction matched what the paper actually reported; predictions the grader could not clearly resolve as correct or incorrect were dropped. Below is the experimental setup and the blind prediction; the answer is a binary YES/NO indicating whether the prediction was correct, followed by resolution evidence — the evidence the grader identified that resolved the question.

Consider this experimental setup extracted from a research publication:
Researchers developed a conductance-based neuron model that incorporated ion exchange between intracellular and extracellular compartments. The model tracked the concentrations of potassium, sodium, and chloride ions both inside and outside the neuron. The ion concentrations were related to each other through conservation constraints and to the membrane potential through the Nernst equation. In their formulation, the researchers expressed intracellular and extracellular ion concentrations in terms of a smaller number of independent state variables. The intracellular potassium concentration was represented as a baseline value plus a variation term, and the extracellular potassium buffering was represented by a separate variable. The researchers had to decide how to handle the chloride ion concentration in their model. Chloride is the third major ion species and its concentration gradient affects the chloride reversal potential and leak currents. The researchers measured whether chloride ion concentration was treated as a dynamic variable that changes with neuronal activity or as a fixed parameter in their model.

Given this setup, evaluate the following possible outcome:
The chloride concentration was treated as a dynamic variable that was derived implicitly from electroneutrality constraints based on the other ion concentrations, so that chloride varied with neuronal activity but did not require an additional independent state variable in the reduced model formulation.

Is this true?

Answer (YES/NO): NO